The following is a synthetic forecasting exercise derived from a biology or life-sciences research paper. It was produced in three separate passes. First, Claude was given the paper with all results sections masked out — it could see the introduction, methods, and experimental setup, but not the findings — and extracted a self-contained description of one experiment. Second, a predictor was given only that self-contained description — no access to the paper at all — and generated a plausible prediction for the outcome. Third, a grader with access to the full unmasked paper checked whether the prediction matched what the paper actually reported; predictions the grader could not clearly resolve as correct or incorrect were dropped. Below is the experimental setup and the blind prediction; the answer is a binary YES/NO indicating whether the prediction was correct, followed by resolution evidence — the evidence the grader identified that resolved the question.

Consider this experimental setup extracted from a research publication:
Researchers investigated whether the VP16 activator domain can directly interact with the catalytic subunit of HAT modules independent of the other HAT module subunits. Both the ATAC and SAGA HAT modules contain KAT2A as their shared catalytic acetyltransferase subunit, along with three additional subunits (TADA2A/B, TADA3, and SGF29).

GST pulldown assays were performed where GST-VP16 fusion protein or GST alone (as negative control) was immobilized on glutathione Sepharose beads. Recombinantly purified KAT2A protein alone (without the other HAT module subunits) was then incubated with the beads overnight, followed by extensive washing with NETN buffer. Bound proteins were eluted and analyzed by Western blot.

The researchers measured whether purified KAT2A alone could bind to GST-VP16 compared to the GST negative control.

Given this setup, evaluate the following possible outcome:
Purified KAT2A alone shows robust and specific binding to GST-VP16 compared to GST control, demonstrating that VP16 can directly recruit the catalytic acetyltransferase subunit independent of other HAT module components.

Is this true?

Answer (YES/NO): YES